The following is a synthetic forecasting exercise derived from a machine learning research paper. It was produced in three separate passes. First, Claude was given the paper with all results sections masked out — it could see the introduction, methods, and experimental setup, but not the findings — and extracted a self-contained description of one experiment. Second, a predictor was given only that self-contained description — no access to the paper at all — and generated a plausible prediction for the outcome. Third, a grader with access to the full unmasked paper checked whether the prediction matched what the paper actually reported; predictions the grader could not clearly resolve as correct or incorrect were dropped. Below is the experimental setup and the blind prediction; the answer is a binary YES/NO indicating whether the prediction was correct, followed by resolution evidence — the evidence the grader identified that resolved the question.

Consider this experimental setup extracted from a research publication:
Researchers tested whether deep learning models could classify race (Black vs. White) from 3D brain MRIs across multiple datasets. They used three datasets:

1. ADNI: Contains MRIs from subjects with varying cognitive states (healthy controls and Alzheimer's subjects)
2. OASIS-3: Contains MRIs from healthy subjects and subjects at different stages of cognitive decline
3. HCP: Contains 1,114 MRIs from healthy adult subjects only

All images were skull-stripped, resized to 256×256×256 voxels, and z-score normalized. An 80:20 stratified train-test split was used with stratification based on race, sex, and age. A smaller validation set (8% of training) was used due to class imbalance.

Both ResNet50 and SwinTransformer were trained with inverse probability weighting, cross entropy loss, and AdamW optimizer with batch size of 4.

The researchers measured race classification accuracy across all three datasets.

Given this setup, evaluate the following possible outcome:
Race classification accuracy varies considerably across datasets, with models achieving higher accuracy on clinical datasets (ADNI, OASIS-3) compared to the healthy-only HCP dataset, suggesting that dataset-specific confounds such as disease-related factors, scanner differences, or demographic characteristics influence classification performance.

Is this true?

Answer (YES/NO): NO